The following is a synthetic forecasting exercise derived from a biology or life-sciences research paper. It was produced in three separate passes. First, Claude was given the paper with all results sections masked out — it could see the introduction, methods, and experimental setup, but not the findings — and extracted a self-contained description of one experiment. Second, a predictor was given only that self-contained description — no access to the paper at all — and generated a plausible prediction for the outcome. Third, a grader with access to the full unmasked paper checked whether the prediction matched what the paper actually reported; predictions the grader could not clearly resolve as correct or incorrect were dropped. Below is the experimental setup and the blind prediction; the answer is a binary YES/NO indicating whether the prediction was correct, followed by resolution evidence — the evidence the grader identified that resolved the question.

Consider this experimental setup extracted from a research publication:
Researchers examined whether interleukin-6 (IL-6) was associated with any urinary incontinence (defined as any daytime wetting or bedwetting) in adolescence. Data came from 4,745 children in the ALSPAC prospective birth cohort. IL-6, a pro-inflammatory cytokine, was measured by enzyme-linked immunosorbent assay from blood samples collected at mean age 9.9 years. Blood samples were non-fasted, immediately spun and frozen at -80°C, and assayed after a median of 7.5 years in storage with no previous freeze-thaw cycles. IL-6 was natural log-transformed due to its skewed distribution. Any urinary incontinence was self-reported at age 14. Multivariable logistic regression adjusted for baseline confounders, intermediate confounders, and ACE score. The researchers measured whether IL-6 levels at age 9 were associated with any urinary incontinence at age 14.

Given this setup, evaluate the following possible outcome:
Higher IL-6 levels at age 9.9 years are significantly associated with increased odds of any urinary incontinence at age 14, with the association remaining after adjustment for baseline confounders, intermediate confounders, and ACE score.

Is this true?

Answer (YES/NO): YES